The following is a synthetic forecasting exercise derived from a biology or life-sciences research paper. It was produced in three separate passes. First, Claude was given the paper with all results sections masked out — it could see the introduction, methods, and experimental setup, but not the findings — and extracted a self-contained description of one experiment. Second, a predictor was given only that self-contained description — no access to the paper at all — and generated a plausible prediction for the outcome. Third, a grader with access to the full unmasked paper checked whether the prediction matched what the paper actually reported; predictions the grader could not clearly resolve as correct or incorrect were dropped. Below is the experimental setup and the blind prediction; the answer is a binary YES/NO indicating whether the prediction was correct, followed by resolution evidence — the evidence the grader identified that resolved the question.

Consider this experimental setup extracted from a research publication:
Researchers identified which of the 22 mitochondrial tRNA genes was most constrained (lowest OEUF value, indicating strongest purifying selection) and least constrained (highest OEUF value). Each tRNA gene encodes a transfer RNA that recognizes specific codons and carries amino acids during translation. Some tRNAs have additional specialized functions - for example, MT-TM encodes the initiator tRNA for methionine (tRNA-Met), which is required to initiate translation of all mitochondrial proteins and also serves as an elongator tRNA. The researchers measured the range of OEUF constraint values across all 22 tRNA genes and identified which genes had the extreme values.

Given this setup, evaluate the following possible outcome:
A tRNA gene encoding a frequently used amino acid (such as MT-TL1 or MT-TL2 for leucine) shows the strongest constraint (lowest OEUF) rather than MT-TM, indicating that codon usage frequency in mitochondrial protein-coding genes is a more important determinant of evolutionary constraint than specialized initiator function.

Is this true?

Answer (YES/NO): NO